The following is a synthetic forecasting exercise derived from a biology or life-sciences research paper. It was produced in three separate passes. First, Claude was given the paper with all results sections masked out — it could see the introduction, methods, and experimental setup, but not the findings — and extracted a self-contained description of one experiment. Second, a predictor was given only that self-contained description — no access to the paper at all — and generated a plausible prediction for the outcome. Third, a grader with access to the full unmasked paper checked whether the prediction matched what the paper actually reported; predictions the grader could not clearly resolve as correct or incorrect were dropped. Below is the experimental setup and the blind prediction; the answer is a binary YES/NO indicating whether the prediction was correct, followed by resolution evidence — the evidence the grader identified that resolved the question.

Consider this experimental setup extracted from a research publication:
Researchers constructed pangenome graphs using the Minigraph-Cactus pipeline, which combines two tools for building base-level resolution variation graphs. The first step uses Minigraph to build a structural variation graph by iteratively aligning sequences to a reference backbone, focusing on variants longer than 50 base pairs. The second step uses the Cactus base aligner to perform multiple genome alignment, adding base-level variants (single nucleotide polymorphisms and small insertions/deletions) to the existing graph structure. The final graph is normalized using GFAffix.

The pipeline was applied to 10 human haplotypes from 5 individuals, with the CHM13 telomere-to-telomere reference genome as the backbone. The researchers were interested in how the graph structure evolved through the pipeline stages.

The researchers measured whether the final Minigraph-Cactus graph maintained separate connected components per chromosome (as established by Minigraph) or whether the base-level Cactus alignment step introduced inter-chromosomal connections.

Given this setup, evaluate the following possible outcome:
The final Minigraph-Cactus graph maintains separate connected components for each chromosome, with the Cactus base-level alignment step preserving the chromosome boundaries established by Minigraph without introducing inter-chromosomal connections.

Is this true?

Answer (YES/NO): NO